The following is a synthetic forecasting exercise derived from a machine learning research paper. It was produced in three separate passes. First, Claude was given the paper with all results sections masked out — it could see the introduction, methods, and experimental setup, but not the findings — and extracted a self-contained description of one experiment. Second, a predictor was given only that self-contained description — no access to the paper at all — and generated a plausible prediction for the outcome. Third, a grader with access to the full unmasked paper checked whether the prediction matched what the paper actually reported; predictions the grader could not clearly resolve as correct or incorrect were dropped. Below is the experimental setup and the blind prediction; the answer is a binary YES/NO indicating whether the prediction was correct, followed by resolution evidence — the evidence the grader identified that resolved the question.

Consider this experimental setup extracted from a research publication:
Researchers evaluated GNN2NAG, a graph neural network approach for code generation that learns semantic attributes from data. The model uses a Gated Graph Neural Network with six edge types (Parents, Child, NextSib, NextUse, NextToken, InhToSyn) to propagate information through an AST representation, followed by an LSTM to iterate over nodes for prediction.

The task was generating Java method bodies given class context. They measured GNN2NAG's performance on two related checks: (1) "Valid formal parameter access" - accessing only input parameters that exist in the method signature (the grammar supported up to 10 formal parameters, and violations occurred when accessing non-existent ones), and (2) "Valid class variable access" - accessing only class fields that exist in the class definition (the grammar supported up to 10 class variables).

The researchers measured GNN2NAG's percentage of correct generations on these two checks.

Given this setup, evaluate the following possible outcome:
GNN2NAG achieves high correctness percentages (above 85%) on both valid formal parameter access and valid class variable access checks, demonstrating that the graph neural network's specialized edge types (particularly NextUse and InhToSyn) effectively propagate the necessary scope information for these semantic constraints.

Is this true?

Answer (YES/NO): NO